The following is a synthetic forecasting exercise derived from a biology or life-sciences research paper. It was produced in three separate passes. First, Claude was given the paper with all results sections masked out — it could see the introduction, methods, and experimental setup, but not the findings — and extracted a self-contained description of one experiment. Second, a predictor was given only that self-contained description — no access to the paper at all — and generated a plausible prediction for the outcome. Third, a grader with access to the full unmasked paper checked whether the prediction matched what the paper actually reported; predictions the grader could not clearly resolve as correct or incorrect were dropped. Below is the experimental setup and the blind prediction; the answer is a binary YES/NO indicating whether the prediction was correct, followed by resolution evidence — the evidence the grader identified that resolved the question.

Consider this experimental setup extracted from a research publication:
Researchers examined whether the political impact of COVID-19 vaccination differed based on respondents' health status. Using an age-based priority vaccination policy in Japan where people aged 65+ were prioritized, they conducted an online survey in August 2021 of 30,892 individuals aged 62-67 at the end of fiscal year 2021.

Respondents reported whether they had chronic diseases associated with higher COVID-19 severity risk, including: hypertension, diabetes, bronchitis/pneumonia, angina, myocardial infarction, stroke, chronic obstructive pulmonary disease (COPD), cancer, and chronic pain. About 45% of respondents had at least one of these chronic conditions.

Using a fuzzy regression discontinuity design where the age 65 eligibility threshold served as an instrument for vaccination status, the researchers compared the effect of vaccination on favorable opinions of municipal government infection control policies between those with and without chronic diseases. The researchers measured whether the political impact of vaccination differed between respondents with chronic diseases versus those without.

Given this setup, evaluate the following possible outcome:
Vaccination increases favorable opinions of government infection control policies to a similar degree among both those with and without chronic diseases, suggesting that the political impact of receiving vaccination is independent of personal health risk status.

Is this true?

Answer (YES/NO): NO